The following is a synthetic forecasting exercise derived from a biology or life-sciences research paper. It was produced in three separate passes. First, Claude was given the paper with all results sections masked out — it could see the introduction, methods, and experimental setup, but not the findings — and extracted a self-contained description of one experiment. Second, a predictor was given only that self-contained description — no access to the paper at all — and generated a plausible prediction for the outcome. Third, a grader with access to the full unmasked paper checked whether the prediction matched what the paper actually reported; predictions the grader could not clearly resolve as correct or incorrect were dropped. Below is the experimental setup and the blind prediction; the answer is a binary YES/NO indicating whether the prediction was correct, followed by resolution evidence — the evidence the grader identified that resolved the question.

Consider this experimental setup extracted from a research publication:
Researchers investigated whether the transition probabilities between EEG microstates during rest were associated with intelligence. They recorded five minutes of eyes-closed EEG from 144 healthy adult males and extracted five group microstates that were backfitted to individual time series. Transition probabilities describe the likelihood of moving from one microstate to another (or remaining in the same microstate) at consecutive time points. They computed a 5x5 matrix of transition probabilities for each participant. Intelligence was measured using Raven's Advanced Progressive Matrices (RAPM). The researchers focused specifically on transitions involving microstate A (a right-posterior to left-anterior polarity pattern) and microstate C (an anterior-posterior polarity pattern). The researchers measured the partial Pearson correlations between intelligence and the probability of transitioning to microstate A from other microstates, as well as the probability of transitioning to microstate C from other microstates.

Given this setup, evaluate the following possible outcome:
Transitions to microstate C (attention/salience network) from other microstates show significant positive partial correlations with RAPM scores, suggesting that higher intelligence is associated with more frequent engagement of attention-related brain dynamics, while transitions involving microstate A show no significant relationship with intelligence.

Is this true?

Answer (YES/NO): NO